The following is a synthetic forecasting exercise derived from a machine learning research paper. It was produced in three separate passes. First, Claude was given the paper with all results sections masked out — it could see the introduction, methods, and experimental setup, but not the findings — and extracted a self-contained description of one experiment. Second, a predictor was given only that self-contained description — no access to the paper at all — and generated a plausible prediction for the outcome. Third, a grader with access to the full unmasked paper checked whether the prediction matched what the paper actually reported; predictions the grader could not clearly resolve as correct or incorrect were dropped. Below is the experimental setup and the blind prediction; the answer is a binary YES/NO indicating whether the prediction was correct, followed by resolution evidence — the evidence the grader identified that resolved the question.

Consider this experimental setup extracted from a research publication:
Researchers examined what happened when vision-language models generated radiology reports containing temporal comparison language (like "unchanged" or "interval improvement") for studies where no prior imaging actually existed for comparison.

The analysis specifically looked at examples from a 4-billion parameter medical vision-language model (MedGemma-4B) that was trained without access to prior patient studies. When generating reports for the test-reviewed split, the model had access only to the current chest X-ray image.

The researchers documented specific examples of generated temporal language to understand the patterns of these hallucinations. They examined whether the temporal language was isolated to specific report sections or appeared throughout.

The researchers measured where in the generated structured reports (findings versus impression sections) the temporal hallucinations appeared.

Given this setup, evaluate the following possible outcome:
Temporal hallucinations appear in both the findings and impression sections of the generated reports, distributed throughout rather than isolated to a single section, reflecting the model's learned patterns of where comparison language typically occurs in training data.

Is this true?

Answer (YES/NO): YES